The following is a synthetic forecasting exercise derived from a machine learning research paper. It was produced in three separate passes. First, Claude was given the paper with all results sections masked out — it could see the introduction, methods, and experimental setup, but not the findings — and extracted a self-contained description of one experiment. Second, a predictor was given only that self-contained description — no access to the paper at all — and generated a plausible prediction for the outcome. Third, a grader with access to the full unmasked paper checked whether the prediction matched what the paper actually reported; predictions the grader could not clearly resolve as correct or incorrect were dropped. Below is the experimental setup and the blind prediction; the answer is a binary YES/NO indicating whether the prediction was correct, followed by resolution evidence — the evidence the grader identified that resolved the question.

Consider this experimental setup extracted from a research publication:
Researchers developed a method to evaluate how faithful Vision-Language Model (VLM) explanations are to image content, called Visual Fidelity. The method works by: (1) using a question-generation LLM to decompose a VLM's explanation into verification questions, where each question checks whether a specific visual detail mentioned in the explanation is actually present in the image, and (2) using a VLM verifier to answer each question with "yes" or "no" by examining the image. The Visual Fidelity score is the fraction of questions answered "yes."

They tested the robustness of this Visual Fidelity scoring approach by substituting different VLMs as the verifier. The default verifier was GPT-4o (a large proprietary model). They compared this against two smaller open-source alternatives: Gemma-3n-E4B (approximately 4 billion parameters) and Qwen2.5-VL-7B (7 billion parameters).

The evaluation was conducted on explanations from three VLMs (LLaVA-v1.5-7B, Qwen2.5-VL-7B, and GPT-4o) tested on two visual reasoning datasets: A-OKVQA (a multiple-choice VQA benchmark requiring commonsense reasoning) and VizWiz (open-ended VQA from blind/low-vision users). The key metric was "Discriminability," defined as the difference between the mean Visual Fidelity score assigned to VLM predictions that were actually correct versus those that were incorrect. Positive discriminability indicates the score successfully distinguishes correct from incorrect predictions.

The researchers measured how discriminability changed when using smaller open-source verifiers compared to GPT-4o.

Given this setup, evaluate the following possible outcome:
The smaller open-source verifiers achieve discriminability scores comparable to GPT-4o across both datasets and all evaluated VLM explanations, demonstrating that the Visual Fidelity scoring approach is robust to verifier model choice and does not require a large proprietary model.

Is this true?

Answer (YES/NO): NO